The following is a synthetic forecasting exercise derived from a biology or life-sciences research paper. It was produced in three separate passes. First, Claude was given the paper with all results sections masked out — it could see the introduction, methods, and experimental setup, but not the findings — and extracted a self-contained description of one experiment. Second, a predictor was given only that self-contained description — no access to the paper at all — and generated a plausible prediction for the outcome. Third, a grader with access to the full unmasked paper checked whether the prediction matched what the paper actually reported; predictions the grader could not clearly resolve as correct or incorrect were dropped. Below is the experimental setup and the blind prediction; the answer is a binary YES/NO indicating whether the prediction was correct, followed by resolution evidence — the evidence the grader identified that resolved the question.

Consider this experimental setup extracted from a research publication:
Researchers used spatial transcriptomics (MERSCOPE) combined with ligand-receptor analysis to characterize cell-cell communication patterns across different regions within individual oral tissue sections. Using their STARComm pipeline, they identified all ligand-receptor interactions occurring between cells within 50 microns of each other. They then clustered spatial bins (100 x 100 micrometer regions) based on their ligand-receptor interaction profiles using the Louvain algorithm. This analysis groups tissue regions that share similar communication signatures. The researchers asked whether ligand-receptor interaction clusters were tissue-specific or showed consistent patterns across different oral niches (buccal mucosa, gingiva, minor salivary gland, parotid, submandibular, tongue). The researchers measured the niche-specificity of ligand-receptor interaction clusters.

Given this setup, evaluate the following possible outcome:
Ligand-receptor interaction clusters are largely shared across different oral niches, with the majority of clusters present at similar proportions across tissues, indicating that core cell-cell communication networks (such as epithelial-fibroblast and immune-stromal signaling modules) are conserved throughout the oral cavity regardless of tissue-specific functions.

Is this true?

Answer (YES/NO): NO